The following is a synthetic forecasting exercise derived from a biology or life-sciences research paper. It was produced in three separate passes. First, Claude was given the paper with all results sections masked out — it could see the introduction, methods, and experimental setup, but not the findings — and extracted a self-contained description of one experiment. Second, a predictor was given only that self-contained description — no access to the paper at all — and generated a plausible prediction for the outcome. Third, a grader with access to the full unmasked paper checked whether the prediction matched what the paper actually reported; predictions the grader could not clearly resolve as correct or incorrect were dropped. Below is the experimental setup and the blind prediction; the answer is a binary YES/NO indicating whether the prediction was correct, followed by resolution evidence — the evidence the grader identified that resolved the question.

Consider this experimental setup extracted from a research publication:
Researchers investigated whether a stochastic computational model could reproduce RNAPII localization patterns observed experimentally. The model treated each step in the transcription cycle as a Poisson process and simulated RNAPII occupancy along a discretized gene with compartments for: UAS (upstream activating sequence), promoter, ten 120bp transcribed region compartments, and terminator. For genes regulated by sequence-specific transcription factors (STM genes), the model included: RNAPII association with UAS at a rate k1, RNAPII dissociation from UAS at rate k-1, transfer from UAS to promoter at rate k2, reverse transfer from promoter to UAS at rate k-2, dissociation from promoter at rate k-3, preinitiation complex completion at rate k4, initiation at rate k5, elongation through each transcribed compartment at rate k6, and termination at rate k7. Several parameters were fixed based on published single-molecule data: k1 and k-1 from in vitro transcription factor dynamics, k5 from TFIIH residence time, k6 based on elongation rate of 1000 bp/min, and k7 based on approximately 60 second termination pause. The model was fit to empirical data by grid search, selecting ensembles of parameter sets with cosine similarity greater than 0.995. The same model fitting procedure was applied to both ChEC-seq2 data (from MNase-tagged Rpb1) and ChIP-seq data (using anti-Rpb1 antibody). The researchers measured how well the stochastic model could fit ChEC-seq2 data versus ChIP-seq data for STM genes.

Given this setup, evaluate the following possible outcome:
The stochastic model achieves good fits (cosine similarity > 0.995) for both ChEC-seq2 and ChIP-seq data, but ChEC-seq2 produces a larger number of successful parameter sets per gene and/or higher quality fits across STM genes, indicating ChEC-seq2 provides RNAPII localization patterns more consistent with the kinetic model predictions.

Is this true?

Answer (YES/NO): NO